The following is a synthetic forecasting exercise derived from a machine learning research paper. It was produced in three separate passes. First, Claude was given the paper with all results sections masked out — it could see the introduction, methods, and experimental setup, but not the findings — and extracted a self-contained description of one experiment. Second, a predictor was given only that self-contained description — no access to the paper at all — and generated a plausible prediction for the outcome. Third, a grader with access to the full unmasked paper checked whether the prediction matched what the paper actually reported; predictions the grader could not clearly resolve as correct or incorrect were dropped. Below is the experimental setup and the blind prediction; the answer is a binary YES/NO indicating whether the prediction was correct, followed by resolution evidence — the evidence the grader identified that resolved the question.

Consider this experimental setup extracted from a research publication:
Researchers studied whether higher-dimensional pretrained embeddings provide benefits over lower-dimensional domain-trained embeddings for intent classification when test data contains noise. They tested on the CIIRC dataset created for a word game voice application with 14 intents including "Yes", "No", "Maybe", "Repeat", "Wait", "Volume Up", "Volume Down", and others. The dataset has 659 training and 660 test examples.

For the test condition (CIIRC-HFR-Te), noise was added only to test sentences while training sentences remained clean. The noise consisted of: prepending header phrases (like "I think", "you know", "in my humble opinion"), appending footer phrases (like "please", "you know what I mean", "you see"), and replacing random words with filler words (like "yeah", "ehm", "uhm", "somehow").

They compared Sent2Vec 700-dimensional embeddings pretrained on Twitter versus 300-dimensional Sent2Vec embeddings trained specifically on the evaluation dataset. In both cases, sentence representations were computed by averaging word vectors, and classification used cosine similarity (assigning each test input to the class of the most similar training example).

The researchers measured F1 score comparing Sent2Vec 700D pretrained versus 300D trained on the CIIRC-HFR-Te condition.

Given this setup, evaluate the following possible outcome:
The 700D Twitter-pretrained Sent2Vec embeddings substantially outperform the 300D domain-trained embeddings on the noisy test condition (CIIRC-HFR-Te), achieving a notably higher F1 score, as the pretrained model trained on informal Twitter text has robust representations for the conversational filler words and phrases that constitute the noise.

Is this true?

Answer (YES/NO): NO